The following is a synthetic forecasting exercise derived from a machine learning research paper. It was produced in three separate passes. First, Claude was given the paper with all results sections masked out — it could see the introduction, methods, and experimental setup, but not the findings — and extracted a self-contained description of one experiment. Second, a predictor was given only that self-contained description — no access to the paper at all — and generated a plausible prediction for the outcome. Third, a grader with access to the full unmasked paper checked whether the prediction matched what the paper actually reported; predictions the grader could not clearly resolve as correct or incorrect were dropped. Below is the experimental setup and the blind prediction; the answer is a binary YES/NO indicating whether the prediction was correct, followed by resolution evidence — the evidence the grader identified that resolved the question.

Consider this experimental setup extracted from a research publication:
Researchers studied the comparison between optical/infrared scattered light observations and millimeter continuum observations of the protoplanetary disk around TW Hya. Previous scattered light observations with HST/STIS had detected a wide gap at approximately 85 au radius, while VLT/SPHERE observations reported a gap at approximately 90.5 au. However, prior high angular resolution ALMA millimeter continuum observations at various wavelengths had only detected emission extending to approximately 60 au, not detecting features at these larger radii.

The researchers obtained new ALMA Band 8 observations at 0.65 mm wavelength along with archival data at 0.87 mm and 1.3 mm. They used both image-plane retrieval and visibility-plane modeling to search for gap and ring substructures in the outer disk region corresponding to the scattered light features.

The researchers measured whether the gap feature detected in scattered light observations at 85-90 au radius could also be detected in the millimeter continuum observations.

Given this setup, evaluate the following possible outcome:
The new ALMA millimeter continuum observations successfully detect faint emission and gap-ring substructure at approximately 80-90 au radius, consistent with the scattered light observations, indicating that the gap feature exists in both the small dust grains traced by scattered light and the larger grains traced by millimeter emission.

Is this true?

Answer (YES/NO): YES